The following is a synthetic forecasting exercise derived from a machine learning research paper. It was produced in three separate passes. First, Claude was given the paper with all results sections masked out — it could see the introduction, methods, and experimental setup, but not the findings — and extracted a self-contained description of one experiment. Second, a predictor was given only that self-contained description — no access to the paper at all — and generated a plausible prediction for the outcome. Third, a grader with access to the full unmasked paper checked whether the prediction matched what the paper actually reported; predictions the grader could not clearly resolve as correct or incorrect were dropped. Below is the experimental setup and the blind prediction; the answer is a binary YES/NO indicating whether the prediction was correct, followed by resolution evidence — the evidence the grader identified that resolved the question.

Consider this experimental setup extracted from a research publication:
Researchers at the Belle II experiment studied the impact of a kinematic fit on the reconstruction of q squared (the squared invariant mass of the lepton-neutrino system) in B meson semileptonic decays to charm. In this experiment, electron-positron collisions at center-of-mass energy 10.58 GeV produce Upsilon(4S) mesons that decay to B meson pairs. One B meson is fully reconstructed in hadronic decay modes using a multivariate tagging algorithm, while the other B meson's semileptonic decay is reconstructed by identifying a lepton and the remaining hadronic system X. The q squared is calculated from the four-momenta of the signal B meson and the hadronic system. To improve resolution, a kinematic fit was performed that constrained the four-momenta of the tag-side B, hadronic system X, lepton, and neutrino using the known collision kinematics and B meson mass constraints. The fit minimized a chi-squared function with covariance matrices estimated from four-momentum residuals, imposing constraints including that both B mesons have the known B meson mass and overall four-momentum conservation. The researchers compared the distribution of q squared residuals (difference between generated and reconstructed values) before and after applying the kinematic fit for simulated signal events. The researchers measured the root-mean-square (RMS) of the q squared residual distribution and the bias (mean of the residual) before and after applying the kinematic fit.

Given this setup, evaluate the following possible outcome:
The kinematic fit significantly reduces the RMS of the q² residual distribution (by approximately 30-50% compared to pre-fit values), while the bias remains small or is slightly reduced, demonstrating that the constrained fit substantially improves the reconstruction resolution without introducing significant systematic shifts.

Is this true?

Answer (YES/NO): NO